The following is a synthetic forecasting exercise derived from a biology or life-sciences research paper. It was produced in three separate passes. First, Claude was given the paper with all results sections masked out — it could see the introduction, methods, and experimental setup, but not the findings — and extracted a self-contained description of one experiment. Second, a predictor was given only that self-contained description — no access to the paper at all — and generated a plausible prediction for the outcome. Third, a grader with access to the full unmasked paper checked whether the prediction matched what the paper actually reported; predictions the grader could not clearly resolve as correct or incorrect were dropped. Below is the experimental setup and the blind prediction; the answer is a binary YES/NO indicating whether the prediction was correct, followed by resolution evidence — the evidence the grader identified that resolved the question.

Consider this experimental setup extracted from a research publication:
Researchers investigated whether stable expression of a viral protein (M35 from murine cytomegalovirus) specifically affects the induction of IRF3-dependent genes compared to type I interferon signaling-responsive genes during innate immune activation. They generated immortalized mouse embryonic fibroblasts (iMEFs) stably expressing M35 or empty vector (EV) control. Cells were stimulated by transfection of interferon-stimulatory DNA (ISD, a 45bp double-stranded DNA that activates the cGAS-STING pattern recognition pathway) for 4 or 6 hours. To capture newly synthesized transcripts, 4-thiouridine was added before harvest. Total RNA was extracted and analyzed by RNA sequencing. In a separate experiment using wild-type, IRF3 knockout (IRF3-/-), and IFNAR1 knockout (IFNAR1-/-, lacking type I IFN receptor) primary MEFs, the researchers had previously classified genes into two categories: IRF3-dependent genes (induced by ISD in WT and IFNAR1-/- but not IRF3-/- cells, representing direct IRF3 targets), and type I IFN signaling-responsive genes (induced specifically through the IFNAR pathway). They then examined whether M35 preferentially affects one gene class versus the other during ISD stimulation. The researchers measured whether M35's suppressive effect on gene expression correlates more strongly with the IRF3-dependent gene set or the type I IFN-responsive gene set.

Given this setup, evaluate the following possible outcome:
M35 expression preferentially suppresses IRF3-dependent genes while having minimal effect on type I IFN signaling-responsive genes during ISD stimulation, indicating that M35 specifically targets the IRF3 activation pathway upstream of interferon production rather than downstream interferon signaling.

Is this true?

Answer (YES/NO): NO